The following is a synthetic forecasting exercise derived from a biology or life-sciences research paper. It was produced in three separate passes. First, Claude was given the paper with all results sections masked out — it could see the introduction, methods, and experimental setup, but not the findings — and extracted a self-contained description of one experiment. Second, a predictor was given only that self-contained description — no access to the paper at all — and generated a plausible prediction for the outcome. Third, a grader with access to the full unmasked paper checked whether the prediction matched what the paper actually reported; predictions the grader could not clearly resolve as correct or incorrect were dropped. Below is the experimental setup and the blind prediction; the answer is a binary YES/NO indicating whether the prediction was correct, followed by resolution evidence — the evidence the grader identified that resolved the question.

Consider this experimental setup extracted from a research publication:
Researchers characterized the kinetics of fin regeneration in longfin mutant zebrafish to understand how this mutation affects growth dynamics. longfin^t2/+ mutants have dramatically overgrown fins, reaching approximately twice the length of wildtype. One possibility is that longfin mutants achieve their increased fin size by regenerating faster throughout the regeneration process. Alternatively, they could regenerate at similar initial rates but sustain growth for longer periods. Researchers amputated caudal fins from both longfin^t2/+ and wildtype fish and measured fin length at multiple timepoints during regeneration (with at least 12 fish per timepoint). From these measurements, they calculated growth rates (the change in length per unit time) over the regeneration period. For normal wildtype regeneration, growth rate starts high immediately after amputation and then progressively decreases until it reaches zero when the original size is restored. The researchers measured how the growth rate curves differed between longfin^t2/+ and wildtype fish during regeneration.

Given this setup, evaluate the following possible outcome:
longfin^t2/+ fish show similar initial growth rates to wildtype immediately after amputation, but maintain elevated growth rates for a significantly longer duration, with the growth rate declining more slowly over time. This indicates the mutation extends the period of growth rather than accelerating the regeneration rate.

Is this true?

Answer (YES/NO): YES